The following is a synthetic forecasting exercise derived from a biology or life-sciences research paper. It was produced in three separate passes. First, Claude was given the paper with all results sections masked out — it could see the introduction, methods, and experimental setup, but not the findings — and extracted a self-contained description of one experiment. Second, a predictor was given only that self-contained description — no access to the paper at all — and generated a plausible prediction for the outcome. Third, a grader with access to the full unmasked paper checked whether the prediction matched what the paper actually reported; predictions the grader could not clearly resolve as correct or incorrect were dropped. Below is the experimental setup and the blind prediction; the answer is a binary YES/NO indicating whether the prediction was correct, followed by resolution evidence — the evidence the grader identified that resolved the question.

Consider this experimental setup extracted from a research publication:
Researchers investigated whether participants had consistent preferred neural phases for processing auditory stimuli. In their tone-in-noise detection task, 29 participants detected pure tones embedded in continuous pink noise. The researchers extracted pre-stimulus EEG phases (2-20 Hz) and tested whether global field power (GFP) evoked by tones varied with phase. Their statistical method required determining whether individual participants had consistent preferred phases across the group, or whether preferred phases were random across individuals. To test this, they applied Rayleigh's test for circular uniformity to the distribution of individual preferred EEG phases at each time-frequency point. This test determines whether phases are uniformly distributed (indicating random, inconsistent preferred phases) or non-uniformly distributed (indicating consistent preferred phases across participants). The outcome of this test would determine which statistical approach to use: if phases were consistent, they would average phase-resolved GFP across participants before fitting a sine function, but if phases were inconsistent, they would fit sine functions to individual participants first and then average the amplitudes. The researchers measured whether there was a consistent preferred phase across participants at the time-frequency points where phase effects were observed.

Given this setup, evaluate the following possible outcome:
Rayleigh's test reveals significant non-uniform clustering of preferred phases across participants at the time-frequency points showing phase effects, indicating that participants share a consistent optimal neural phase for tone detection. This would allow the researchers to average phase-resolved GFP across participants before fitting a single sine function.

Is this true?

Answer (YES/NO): YES